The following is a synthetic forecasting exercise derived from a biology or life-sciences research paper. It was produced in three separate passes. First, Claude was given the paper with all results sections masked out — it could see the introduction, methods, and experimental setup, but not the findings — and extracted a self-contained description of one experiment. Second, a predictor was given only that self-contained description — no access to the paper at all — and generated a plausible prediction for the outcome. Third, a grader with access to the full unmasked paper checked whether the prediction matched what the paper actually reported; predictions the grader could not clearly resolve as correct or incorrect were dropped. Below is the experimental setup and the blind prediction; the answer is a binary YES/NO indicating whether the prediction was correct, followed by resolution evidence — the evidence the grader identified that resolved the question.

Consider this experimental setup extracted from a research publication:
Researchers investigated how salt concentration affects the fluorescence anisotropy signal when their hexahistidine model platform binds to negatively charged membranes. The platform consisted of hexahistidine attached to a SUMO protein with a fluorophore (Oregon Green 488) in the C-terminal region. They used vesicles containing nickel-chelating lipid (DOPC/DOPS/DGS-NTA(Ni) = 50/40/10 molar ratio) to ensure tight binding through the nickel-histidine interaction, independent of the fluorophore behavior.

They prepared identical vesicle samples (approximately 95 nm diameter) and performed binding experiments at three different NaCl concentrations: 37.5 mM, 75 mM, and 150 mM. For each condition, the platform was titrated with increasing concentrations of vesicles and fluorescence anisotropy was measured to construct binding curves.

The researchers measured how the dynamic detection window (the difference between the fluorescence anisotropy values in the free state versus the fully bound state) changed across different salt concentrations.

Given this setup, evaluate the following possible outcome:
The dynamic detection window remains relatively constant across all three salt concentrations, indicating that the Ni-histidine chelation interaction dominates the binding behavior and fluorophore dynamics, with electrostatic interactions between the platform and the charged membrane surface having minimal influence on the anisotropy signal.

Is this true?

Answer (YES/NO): NO